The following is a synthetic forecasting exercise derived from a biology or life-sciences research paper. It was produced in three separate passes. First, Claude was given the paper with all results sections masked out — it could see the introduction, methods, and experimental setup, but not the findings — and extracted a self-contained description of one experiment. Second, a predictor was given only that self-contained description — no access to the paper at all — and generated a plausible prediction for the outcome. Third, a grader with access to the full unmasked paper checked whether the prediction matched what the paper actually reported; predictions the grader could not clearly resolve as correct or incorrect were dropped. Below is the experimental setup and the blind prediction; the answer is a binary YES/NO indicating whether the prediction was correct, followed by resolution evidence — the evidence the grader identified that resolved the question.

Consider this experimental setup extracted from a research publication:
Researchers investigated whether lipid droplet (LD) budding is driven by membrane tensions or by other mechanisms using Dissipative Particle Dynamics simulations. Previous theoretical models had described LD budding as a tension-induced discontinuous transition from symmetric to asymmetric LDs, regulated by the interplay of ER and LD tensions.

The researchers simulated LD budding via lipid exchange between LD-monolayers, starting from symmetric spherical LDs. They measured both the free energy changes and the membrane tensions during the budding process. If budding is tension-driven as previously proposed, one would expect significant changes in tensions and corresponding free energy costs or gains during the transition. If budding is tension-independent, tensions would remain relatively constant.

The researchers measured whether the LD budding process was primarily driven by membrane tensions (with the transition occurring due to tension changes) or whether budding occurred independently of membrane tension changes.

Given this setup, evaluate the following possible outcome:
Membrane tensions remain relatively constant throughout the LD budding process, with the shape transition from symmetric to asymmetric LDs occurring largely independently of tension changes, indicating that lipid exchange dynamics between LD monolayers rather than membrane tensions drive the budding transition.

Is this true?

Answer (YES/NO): YES